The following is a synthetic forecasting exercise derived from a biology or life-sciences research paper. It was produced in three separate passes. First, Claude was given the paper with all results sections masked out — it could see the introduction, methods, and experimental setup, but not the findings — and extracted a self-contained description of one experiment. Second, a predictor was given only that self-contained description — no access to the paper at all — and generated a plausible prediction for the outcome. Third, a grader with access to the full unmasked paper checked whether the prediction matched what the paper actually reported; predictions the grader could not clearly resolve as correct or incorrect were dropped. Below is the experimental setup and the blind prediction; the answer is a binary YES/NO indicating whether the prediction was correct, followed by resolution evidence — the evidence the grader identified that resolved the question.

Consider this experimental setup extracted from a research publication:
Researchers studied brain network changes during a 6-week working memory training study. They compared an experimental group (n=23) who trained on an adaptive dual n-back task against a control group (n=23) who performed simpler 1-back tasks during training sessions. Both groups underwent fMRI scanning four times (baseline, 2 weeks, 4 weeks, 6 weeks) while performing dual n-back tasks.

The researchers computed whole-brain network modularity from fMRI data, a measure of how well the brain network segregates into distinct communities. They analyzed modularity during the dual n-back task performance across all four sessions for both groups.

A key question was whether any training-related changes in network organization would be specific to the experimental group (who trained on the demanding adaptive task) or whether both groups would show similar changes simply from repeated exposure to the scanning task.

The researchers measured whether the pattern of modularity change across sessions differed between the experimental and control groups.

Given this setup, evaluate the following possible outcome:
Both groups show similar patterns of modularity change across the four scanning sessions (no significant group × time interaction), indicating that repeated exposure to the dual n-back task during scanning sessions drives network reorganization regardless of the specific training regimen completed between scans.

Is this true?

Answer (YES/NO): YES